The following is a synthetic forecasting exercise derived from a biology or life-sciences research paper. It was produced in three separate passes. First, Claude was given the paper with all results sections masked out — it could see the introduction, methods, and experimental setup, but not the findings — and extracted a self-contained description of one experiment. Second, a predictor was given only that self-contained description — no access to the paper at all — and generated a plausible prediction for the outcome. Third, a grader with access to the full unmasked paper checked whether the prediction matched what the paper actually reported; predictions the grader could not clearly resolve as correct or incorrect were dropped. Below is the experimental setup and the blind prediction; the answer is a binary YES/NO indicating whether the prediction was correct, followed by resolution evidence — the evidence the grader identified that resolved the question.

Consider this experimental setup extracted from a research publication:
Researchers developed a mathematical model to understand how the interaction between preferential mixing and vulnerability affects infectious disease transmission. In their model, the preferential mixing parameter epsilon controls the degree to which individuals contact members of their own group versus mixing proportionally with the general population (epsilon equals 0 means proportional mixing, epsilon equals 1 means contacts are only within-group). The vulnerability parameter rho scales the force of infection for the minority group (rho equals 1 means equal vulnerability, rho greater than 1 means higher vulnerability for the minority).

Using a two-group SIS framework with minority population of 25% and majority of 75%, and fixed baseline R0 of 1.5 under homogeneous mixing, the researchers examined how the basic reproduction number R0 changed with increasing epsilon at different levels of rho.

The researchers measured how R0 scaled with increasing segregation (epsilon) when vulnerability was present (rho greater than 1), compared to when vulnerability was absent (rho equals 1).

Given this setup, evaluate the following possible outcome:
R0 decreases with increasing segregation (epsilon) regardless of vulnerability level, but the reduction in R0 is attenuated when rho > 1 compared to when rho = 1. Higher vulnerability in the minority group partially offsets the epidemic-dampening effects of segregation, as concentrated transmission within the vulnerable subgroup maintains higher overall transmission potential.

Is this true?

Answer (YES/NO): NO